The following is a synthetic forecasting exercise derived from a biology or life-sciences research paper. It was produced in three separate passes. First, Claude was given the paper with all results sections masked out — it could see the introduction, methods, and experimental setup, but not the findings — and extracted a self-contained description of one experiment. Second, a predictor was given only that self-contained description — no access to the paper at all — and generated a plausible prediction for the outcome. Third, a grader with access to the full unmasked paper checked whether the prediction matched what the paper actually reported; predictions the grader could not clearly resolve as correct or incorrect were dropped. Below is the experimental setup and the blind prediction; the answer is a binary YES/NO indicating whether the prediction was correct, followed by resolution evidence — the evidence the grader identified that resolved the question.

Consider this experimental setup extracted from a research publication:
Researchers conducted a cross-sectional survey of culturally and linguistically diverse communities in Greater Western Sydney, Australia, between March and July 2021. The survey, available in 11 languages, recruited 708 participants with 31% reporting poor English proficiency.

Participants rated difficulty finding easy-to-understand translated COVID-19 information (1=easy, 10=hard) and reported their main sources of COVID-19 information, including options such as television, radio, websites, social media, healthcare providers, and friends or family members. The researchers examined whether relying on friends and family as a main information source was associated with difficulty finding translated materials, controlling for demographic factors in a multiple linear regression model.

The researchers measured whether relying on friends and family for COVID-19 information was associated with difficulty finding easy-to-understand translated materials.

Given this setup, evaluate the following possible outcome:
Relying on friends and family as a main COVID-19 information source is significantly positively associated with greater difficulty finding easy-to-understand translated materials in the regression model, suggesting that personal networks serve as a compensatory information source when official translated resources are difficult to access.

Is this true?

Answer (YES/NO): YES